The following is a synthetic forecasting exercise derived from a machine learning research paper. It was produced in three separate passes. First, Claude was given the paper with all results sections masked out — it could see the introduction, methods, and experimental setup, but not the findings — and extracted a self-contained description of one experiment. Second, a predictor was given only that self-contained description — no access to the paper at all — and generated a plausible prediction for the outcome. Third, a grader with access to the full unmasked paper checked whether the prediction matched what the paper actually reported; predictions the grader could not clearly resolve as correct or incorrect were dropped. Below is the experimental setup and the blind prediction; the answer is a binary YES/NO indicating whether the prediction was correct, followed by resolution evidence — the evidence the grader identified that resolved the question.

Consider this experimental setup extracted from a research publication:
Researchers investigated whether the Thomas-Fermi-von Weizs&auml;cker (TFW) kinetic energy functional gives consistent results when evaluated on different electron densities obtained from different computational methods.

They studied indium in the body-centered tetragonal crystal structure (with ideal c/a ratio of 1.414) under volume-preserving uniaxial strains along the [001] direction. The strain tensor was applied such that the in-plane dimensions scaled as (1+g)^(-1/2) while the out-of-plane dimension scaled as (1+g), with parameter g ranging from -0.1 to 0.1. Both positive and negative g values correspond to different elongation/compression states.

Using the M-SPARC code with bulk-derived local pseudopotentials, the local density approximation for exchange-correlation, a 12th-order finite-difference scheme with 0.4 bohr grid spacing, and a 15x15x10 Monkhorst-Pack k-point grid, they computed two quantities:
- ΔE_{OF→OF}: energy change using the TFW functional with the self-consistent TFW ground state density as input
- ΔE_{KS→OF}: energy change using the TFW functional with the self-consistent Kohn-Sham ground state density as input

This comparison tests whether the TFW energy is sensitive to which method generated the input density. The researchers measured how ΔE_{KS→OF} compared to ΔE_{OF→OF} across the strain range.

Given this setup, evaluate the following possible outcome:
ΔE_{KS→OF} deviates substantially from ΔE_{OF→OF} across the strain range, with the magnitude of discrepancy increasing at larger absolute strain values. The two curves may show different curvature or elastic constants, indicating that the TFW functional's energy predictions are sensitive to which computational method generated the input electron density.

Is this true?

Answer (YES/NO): NO